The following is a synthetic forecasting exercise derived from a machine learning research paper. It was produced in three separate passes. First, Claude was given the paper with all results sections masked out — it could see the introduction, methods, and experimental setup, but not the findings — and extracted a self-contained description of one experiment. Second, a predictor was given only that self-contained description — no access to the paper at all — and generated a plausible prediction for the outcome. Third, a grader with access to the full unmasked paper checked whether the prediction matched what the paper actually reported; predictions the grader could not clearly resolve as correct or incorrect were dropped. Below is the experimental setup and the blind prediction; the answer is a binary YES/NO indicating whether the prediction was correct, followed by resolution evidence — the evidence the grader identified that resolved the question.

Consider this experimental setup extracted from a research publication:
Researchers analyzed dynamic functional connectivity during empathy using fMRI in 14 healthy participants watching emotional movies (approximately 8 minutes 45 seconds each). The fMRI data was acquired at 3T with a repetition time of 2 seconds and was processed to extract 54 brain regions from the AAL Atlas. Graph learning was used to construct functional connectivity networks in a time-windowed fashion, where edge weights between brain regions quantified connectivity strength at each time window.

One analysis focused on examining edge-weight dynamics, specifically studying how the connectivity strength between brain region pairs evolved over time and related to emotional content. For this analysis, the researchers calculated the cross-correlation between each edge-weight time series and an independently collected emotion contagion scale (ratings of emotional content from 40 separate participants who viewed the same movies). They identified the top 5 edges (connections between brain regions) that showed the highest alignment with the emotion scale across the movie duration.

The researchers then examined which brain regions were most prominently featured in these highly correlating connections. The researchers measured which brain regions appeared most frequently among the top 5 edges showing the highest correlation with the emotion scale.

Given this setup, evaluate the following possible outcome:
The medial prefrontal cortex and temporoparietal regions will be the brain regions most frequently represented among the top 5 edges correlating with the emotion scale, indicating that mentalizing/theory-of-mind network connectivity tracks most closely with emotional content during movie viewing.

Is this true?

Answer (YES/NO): NO